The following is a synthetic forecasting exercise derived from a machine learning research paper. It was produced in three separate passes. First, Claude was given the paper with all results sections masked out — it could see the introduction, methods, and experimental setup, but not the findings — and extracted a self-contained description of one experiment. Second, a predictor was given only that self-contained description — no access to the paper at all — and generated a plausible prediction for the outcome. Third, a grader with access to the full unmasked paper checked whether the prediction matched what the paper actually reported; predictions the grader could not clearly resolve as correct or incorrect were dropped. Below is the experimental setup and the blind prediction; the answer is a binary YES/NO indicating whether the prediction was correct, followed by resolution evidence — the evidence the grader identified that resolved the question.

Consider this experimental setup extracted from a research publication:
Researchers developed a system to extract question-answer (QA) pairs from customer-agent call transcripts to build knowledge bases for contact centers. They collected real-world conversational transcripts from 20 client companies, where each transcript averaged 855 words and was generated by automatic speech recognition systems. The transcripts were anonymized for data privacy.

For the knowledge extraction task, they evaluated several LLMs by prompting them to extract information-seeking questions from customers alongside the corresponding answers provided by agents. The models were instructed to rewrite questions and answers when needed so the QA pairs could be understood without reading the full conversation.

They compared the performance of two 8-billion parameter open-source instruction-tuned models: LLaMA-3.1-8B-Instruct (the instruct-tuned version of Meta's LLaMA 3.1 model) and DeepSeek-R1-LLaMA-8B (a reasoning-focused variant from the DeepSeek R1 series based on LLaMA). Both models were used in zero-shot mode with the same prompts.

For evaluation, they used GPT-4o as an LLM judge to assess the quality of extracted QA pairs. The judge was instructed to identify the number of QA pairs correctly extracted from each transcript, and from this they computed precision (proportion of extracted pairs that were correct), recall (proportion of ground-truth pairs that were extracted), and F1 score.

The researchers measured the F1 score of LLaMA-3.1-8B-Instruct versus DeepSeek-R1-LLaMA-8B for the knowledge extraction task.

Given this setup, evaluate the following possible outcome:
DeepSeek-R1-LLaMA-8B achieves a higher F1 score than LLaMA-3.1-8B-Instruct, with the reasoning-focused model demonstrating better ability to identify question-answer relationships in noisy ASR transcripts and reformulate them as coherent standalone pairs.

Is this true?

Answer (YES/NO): NO